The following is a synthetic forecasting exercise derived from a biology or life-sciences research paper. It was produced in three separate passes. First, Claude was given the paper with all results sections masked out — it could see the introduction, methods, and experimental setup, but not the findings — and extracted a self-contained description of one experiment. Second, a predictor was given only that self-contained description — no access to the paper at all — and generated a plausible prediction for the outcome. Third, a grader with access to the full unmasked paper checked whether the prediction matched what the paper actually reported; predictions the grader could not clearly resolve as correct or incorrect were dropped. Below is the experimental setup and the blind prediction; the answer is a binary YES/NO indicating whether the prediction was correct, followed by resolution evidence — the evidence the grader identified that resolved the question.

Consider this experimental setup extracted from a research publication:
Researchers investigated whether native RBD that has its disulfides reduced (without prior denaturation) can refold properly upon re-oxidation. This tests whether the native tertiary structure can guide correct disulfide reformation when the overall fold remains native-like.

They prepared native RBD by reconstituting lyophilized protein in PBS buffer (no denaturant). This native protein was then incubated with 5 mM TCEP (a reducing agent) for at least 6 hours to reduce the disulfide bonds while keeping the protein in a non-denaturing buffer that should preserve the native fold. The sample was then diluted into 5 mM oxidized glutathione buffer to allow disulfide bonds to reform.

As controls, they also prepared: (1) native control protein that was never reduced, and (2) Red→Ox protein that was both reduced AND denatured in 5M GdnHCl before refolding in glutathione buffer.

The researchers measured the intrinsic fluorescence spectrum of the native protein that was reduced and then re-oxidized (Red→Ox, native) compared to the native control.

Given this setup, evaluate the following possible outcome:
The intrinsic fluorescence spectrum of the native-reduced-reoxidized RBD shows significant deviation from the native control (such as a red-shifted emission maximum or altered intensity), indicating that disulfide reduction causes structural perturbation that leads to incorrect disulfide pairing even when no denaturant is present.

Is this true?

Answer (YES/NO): YES